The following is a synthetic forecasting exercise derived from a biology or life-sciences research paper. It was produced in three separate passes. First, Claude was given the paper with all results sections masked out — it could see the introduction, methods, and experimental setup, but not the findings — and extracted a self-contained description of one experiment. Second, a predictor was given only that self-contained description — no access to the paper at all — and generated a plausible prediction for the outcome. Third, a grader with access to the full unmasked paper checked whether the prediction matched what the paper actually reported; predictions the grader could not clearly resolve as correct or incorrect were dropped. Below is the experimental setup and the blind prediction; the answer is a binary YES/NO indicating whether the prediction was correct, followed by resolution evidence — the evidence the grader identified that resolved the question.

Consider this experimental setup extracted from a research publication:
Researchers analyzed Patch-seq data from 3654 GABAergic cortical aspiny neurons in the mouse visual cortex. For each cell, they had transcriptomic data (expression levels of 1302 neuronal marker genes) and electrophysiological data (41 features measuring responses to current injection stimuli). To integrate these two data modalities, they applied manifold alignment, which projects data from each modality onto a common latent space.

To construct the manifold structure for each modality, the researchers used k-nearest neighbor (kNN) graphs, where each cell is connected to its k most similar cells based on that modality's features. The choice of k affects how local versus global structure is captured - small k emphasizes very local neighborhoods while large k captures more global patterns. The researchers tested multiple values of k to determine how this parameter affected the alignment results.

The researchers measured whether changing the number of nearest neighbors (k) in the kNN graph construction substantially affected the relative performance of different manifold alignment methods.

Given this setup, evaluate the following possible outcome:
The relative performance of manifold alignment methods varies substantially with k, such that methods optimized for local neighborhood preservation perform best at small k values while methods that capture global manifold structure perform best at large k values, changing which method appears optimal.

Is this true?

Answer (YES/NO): NO